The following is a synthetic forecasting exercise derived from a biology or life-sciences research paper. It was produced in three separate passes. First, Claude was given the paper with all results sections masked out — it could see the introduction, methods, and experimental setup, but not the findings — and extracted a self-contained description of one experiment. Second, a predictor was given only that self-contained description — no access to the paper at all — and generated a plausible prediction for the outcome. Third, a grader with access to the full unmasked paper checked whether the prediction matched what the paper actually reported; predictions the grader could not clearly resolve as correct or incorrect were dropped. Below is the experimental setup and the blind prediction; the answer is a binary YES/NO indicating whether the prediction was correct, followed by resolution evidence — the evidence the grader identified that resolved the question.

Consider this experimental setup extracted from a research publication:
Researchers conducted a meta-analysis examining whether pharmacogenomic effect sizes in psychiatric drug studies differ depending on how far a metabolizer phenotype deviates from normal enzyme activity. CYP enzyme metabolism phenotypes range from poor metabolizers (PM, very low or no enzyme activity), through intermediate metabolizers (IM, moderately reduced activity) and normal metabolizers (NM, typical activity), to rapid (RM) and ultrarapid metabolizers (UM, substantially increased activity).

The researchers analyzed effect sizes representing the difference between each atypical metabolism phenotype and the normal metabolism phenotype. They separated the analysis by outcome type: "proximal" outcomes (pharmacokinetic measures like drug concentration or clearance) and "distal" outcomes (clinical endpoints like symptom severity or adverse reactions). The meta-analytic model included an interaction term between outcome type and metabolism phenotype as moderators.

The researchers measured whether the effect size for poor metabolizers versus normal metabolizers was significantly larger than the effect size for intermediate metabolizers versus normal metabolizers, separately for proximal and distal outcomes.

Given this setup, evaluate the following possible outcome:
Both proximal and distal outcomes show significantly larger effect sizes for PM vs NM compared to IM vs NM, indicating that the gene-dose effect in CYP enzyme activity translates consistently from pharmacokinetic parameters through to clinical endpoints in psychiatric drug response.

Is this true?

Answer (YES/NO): NO